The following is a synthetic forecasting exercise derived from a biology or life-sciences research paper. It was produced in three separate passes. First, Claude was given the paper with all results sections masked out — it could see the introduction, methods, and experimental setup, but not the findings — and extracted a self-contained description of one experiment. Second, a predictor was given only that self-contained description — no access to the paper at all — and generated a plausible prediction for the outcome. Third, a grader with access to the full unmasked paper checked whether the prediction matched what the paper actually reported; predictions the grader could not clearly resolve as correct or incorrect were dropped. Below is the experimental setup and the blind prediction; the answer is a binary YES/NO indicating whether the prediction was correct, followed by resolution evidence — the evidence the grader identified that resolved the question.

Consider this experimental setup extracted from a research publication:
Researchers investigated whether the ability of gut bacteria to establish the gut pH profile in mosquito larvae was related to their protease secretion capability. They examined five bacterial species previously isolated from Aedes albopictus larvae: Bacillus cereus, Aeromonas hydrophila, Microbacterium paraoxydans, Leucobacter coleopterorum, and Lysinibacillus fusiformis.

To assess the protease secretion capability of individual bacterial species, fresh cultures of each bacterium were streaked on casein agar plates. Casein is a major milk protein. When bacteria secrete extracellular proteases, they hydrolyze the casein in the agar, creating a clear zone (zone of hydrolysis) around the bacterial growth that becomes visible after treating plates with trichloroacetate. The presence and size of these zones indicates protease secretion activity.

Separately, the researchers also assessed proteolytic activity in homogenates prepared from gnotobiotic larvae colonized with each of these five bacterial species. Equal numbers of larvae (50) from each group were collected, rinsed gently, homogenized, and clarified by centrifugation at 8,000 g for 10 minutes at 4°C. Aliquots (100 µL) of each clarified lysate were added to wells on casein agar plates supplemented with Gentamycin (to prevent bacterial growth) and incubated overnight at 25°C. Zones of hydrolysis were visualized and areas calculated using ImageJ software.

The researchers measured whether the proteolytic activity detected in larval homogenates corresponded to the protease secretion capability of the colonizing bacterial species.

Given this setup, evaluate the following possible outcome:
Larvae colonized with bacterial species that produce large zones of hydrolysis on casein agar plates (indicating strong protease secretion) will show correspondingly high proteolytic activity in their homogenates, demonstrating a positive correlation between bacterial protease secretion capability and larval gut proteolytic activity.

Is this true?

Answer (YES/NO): YES